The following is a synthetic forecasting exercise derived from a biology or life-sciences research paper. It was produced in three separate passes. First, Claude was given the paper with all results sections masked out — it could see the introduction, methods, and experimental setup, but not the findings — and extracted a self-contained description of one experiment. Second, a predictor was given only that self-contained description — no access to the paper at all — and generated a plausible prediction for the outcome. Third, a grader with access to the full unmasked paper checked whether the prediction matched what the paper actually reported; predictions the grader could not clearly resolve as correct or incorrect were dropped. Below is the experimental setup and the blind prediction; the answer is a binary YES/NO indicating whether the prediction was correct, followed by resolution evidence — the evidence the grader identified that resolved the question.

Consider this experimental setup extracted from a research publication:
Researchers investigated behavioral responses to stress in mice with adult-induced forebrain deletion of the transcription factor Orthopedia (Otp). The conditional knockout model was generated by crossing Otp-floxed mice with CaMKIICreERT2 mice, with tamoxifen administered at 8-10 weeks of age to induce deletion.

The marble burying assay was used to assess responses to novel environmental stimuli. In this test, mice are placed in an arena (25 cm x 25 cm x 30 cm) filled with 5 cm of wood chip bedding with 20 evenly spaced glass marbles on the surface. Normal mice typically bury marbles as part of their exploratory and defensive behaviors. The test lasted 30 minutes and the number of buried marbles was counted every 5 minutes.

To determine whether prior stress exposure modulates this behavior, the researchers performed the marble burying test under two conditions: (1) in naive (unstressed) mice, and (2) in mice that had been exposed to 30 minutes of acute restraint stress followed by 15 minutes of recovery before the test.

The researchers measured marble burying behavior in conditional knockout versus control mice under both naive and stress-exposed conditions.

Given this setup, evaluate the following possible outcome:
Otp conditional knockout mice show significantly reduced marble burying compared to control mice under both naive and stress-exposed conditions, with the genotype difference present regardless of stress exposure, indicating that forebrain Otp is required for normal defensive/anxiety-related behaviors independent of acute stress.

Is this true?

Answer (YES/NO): NO